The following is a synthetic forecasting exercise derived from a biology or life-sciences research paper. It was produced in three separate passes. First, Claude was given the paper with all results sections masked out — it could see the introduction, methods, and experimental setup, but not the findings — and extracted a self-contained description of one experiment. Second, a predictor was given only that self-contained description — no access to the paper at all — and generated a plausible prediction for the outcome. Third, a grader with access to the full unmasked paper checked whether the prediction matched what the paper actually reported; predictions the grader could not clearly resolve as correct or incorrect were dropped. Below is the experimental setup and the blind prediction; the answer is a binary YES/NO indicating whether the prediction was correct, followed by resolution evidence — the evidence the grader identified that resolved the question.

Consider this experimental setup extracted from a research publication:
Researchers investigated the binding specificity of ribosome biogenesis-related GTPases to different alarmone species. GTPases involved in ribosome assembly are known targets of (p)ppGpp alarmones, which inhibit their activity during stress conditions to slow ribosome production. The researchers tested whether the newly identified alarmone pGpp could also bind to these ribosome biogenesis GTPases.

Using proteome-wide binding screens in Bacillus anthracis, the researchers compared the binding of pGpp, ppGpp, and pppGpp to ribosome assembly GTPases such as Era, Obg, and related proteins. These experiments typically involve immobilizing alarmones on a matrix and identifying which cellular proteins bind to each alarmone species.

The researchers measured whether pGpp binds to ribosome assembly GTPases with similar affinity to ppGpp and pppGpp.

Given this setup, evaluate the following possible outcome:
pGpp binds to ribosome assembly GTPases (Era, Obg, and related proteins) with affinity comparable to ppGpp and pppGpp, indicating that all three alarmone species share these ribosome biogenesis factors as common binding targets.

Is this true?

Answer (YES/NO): NO